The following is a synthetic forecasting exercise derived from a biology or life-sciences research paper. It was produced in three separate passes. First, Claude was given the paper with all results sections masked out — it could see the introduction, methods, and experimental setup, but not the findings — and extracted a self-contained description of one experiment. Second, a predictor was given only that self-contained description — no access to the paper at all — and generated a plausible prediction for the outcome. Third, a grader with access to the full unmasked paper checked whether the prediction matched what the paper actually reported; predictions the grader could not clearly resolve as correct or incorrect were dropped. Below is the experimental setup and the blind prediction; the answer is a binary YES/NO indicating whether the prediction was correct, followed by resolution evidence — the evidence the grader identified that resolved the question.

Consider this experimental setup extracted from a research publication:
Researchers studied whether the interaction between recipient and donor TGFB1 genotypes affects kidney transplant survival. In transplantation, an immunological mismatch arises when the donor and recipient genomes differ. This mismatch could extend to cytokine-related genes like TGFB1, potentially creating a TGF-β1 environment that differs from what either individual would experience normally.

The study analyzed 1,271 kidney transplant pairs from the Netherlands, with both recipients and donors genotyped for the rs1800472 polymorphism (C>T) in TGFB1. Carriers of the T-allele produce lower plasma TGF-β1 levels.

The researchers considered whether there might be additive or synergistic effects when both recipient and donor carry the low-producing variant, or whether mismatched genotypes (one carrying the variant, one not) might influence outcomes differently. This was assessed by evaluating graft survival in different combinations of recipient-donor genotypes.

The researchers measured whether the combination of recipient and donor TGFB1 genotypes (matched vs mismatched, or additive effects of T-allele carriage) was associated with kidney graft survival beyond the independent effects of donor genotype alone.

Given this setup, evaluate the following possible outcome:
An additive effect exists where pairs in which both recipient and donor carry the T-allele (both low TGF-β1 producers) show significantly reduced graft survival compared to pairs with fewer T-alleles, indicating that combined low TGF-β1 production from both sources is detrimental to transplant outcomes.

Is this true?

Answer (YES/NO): NO